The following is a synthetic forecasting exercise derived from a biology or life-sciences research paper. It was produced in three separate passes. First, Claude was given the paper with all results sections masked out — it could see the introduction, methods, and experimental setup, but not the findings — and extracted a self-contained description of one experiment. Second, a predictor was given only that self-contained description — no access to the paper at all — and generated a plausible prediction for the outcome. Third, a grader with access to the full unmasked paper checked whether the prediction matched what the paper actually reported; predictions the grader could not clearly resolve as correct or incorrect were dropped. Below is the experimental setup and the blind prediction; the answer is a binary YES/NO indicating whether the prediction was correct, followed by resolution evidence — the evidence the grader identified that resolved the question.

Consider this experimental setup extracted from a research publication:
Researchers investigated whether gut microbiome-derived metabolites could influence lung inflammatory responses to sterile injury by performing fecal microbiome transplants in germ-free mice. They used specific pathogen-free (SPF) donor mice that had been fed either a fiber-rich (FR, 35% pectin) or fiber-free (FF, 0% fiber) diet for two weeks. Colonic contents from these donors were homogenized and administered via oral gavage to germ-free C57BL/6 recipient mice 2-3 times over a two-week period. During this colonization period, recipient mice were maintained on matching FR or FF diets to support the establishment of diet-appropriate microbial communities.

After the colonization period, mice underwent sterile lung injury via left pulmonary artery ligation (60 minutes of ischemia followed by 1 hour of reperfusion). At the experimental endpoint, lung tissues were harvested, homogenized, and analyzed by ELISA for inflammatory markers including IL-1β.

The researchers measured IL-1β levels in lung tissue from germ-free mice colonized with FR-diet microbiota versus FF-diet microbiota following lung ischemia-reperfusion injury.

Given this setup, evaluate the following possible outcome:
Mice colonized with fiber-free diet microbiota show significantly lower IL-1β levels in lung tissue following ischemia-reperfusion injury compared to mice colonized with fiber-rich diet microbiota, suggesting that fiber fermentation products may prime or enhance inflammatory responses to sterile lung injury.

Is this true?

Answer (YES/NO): NO